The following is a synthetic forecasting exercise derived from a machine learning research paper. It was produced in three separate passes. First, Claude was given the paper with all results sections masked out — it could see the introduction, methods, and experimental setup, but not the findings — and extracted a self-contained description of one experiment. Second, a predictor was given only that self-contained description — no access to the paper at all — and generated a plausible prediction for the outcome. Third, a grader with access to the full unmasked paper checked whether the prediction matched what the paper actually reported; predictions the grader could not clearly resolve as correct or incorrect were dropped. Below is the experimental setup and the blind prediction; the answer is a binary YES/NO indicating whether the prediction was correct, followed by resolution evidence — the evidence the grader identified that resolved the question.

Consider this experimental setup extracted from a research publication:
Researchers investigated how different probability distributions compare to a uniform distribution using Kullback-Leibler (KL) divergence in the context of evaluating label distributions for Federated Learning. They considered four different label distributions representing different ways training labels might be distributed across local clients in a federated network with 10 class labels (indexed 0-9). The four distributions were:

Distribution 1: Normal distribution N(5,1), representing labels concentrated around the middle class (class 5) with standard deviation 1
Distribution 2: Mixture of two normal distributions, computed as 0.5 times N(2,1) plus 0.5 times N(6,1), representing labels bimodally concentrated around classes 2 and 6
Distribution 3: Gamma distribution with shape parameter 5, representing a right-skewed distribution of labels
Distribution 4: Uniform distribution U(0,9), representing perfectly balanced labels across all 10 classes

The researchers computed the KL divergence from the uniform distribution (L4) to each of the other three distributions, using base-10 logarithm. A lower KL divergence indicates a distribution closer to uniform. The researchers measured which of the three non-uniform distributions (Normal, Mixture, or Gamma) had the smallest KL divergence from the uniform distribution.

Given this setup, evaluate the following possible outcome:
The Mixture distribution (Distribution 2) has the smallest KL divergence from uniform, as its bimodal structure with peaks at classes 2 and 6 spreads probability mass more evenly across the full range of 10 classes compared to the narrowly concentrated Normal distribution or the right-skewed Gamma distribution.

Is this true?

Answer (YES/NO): YES